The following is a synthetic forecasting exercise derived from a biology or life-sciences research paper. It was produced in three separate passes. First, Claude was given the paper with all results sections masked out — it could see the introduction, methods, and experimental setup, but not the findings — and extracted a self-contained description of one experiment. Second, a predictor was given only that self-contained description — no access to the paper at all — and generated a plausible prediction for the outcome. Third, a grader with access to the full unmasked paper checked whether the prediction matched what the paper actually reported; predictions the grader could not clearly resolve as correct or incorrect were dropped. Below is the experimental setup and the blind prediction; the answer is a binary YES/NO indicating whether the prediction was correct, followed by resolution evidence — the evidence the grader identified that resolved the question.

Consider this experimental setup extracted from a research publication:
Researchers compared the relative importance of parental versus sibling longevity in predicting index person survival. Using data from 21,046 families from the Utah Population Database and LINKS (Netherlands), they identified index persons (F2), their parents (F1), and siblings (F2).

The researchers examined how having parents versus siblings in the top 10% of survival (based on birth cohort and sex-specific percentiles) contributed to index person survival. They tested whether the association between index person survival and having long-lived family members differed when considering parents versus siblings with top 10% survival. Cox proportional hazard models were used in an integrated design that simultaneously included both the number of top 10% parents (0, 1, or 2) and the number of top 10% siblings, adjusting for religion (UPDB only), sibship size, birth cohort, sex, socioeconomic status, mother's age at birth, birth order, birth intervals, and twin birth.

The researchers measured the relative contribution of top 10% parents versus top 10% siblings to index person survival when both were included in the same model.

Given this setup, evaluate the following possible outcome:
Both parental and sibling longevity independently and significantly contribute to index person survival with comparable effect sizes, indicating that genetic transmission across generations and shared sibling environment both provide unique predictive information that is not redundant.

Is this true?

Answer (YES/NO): YES